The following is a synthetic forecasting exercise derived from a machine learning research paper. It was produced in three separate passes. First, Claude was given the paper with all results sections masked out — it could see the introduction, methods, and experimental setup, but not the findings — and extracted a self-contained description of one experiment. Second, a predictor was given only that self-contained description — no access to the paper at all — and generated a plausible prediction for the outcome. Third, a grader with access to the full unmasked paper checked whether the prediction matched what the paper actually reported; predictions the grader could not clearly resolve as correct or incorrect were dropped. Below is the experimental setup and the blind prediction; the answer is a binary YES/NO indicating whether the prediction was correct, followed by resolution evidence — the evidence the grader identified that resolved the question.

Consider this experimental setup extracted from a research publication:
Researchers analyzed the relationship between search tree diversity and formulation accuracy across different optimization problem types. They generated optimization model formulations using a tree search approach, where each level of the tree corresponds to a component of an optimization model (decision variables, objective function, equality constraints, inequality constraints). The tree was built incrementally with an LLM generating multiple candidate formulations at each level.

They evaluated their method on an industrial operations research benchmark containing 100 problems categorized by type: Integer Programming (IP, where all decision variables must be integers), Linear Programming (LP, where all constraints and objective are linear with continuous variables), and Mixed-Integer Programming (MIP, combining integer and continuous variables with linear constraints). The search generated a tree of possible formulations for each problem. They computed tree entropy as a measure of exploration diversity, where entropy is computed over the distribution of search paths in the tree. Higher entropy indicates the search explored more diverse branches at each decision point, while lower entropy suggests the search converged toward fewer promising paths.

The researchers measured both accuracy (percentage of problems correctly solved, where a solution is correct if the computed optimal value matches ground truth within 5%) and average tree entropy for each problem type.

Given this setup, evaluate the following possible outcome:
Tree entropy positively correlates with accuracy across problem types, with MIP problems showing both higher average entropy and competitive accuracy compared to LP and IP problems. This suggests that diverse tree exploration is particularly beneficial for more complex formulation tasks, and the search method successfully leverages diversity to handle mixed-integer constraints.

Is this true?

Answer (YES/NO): NO